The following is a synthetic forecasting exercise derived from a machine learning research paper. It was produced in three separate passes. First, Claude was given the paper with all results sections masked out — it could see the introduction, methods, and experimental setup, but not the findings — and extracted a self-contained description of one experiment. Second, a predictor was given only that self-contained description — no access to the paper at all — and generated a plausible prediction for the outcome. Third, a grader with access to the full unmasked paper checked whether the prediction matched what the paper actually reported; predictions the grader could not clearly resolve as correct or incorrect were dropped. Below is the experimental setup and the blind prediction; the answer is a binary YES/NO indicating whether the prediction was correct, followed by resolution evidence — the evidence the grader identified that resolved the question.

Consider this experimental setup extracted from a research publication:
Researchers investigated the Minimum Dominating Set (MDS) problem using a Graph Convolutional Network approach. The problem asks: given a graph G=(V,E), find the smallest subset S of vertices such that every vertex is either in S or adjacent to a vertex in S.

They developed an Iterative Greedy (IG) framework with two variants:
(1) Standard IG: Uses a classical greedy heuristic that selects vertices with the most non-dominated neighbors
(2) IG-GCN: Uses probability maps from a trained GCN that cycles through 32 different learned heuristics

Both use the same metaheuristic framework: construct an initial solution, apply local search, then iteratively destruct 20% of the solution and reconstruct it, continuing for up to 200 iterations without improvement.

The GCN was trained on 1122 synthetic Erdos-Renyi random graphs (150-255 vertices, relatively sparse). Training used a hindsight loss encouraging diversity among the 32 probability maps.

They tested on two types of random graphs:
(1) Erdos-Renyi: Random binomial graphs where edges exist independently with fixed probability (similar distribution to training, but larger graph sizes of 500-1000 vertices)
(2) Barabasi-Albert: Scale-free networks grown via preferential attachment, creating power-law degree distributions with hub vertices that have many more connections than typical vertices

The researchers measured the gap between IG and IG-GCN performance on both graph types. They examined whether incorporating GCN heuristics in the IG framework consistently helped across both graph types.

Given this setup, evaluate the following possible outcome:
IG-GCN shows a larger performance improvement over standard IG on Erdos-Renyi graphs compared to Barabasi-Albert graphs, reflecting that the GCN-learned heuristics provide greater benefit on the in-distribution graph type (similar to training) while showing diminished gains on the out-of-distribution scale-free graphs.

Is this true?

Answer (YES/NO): NO